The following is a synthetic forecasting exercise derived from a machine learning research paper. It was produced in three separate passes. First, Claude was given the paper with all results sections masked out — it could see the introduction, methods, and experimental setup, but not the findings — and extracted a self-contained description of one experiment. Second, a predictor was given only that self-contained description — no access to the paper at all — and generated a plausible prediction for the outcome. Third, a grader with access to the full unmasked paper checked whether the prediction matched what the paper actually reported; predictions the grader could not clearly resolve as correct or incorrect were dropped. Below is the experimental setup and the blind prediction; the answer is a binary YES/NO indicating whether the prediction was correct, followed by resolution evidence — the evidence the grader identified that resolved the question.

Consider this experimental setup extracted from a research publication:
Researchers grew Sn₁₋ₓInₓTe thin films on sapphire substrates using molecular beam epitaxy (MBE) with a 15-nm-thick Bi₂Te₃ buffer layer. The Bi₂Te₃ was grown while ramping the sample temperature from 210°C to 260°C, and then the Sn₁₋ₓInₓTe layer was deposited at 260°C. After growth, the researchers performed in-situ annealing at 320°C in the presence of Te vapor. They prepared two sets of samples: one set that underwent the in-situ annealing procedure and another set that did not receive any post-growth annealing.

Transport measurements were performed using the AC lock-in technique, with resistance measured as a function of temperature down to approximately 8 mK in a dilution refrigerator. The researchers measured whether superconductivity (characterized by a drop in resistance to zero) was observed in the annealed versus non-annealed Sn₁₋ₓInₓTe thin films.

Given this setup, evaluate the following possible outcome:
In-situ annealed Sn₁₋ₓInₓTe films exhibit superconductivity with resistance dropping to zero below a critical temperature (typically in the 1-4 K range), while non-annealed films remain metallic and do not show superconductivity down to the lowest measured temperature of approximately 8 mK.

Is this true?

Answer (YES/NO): NO